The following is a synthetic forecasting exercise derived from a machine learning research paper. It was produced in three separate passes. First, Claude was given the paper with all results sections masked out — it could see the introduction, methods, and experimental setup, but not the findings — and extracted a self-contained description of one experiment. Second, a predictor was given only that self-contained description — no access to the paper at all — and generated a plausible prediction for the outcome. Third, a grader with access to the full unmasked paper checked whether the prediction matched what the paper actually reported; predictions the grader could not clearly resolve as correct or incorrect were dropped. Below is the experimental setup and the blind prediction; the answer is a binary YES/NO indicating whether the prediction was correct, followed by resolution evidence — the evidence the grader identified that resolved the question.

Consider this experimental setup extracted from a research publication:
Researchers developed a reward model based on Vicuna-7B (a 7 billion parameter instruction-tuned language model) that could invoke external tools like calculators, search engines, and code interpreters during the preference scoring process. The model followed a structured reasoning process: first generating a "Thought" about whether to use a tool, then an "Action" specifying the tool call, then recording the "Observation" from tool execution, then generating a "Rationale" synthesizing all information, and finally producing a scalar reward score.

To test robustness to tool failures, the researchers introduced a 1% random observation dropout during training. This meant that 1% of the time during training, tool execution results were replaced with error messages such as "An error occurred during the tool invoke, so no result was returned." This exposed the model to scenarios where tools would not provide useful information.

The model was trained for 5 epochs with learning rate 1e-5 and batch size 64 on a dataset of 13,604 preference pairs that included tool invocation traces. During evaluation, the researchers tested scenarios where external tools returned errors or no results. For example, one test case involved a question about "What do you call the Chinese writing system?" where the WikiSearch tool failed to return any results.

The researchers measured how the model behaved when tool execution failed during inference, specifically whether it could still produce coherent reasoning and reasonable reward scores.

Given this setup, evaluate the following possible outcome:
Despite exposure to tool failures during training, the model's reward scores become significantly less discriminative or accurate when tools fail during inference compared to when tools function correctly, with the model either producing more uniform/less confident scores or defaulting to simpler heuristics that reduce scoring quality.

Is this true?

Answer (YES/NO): NO